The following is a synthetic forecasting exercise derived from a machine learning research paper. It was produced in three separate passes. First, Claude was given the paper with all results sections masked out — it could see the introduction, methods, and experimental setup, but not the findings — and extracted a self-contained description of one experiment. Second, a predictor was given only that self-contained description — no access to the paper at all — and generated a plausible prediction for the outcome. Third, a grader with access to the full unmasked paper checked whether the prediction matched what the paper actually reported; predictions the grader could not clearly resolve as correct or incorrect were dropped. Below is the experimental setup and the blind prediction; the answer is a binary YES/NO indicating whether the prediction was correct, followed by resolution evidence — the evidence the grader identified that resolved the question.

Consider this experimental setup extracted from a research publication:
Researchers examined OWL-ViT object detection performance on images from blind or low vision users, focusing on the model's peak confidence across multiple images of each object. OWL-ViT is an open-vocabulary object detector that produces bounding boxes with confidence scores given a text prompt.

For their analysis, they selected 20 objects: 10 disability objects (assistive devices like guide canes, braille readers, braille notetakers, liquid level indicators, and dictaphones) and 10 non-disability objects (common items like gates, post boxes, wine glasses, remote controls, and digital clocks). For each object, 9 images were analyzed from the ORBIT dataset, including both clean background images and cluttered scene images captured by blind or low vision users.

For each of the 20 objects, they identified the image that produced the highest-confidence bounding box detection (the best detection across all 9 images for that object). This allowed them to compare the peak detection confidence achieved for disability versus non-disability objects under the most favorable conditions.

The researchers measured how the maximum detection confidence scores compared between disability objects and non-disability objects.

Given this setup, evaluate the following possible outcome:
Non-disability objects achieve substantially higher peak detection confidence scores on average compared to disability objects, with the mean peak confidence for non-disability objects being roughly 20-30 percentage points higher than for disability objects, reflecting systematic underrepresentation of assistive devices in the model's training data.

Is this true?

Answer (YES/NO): NO